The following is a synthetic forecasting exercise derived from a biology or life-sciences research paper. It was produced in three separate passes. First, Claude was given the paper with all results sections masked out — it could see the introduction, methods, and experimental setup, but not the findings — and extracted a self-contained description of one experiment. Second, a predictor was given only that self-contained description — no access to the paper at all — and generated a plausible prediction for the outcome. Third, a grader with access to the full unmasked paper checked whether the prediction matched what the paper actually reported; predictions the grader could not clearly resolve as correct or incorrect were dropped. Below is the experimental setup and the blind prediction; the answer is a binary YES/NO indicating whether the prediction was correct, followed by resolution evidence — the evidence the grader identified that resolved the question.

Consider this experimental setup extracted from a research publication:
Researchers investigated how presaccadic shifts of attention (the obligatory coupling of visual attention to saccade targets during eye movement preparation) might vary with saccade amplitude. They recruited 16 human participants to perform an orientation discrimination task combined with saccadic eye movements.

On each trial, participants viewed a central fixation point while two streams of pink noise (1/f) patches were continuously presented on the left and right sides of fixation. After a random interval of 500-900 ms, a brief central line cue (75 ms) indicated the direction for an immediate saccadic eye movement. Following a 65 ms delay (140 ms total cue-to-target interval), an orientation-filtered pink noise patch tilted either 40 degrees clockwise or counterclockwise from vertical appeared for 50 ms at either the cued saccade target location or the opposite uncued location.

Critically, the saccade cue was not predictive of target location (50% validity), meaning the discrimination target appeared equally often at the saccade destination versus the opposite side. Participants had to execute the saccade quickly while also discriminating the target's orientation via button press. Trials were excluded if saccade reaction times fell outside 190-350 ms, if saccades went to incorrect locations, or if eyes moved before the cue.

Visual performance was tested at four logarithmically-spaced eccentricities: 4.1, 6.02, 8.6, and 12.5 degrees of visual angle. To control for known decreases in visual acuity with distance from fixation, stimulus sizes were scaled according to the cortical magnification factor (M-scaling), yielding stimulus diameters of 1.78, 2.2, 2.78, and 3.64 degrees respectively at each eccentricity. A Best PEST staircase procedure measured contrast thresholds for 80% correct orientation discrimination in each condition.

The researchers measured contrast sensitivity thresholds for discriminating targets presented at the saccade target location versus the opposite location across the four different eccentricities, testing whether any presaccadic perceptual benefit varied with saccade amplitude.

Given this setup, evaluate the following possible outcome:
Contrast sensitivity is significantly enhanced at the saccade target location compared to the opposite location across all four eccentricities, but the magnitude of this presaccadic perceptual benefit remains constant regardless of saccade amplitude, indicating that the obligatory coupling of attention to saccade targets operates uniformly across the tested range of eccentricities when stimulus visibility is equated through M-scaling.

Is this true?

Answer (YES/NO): YES